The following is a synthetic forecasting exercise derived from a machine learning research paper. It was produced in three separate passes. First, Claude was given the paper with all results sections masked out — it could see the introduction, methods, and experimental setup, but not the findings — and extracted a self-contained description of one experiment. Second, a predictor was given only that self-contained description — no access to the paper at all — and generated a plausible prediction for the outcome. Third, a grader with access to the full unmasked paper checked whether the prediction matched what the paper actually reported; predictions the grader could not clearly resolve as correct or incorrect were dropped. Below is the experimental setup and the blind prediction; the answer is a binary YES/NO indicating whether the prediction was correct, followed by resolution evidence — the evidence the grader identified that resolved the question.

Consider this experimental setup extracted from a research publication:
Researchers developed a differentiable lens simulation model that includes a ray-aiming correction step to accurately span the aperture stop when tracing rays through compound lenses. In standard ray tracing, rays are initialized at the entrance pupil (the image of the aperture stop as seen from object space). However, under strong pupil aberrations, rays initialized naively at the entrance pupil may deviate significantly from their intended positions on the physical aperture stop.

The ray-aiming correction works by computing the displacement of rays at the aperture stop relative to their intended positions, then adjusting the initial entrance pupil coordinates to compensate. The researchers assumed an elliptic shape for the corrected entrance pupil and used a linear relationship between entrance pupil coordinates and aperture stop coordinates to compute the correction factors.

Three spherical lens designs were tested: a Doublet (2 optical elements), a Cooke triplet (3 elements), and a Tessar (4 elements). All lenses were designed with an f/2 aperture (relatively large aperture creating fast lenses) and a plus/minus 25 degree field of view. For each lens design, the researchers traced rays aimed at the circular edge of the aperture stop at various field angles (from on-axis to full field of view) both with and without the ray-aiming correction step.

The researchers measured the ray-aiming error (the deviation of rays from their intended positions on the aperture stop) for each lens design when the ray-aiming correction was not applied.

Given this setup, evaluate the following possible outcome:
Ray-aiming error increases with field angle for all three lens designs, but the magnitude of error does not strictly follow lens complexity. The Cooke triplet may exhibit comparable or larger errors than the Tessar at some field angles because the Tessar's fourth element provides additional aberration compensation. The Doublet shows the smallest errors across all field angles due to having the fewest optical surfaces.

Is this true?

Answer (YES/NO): NO